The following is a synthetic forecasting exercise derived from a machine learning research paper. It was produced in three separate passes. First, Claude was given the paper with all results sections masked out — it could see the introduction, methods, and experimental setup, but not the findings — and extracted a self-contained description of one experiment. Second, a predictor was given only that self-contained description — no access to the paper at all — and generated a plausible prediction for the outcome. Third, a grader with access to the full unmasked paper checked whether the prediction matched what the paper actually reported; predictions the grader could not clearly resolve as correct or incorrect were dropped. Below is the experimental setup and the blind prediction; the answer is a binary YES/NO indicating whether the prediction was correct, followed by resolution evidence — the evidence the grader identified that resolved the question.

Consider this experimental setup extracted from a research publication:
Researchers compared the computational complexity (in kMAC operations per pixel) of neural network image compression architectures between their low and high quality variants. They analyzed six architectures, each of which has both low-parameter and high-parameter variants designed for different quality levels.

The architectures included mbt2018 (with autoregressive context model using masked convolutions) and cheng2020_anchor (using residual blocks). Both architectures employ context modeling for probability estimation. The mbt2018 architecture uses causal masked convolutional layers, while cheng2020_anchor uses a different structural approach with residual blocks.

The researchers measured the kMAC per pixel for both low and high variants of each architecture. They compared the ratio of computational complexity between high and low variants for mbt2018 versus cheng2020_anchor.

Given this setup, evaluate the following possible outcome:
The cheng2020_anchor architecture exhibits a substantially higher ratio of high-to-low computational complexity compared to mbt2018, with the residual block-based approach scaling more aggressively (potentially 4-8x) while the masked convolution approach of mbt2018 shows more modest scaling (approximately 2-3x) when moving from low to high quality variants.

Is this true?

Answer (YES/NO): NO